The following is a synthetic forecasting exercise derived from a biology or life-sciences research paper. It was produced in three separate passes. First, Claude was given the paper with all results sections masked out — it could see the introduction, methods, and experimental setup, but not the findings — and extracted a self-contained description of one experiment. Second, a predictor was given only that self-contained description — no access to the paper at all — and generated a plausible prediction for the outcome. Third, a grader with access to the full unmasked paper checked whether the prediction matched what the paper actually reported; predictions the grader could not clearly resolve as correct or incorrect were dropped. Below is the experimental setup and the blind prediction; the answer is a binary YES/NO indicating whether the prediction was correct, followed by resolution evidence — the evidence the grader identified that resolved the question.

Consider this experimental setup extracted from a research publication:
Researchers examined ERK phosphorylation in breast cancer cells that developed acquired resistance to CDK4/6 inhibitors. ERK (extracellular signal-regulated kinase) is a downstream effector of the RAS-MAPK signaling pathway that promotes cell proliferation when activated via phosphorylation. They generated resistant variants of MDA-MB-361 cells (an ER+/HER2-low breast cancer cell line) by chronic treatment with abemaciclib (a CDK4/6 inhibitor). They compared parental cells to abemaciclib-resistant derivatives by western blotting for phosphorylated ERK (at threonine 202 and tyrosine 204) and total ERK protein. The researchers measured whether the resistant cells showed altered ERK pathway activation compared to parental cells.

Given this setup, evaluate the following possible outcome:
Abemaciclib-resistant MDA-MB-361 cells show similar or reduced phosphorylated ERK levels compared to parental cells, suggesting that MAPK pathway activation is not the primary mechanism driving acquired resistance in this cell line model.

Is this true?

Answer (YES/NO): NO